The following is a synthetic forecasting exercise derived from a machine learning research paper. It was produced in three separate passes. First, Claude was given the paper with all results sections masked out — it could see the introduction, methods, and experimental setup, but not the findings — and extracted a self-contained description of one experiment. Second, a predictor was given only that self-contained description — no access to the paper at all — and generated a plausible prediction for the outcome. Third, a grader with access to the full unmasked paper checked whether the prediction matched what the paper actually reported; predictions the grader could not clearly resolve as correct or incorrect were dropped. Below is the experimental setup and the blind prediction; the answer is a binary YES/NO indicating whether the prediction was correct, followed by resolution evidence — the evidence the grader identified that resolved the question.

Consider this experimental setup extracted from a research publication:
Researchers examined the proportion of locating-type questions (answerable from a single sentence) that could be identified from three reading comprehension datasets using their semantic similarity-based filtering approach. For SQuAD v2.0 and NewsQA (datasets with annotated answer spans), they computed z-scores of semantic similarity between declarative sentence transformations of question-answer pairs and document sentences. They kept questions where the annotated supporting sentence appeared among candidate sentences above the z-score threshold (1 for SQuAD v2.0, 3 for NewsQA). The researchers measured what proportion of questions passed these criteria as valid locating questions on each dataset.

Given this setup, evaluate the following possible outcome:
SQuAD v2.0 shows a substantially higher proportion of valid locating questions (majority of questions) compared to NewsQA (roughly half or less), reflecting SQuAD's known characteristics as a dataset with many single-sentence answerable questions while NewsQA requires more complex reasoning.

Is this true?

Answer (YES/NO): NO